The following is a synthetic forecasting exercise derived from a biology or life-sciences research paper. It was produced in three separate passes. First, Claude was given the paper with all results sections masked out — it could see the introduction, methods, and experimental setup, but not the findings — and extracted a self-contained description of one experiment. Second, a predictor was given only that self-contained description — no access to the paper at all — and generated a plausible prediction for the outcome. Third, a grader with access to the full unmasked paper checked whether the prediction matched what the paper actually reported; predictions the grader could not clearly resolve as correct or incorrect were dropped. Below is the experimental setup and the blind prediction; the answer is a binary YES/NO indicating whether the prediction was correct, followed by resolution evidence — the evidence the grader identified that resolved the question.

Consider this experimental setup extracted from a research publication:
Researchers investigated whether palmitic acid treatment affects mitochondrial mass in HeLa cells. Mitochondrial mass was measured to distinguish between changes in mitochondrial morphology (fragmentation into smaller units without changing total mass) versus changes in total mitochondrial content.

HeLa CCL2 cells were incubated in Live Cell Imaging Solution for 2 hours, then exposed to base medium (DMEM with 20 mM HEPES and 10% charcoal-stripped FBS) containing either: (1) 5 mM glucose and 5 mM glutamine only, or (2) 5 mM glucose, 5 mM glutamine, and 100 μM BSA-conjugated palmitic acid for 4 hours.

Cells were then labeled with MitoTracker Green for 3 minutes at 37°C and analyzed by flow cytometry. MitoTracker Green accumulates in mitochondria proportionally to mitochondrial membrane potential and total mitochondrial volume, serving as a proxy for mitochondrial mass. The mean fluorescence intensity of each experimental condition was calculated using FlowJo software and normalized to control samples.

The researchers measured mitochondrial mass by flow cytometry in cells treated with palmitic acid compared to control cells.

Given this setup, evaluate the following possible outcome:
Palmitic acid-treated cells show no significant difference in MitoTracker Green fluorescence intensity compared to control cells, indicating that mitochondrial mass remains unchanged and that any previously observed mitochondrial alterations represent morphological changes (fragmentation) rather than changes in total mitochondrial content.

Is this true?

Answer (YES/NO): YES